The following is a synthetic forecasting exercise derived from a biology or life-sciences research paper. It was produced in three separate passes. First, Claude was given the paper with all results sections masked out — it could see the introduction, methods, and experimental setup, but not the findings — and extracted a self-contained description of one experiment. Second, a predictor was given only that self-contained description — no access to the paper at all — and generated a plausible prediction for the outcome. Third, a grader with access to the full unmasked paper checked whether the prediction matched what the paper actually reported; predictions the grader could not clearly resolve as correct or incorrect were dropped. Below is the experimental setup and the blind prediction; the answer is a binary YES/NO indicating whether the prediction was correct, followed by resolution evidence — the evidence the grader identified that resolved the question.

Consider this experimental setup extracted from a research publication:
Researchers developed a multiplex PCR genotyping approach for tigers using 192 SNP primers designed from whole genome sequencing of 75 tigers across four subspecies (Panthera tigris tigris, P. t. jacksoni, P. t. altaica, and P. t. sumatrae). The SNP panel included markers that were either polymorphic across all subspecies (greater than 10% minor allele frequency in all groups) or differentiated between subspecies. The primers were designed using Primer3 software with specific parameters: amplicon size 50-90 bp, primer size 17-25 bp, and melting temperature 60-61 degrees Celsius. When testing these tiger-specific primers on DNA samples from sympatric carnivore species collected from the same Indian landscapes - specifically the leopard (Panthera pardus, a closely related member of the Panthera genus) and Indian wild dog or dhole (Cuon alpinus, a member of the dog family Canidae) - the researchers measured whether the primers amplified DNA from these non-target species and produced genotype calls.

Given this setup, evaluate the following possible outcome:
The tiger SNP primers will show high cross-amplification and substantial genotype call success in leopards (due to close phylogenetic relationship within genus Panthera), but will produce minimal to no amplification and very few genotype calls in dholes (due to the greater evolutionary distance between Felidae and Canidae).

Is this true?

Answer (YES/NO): YES